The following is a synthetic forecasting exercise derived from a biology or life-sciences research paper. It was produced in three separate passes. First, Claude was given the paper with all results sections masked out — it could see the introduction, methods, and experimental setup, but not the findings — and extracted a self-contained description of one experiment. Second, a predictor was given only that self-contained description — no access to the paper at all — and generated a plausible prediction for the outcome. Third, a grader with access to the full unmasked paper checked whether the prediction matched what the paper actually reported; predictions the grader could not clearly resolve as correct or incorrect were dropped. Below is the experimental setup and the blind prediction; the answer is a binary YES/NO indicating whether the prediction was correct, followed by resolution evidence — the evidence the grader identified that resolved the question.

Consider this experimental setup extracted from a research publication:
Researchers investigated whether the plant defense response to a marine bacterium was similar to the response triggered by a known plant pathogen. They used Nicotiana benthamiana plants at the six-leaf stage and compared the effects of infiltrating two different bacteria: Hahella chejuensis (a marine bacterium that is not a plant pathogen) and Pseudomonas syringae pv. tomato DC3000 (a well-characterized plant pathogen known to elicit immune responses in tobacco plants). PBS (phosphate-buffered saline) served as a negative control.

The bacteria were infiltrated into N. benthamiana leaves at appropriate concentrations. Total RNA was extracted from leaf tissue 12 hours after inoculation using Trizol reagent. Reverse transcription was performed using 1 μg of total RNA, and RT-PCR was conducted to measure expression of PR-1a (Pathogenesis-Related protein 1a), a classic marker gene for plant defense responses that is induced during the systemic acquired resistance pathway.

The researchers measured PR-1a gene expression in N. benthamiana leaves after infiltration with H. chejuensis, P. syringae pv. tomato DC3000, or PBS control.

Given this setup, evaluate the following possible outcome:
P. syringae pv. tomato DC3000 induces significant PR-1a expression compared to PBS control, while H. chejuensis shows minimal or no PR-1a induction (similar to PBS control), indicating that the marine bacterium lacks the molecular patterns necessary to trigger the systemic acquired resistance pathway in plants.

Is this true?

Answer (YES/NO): NO